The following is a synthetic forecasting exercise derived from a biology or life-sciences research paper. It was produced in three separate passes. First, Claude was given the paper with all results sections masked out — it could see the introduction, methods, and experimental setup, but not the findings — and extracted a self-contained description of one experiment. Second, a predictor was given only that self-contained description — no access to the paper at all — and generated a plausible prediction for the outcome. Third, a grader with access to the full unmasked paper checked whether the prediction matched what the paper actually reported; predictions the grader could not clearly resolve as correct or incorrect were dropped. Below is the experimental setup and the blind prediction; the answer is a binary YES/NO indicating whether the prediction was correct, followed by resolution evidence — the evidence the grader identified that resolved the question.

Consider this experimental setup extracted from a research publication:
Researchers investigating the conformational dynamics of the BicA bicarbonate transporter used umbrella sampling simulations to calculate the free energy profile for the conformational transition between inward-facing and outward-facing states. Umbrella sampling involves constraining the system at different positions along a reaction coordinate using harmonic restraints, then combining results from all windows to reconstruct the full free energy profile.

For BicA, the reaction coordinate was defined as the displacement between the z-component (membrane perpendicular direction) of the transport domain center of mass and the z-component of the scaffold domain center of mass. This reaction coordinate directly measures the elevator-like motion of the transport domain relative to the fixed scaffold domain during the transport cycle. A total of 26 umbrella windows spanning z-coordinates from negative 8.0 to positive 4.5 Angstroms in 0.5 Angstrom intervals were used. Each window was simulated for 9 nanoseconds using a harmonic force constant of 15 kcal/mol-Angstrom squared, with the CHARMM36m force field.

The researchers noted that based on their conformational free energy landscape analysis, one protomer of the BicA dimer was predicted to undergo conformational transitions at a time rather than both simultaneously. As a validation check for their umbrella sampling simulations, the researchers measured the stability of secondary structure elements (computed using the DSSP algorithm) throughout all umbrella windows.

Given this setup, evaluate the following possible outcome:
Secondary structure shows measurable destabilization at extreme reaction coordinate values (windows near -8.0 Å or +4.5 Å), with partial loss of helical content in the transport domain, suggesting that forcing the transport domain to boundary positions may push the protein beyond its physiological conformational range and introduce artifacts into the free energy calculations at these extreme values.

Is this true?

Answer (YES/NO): NO